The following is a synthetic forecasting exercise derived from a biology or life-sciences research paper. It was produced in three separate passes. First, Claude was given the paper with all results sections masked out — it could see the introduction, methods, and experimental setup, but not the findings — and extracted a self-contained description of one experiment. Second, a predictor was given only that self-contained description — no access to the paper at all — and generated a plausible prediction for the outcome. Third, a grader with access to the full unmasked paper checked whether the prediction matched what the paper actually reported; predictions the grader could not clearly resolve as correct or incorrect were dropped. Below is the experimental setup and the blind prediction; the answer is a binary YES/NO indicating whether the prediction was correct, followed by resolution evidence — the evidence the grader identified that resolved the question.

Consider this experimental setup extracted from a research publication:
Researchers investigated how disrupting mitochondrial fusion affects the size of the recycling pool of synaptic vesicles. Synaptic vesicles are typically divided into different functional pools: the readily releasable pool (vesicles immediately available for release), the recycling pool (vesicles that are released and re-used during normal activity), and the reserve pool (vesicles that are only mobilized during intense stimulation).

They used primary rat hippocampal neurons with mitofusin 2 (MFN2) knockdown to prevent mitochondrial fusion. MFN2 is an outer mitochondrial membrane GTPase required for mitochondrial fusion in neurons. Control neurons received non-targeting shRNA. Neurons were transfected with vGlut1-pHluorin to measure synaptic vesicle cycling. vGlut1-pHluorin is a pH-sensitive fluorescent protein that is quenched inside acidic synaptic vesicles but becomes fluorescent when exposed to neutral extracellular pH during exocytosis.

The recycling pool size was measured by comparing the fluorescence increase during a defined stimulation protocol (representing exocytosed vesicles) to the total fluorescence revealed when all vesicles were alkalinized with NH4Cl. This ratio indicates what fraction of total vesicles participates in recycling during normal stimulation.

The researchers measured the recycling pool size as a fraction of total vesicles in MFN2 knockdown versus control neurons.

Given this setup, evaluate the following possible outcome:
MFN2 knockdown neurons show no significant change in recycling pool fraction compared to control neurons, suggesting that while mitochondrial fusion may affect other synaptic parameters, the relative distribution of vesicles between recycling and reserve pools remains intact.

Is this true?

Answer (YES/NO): NO